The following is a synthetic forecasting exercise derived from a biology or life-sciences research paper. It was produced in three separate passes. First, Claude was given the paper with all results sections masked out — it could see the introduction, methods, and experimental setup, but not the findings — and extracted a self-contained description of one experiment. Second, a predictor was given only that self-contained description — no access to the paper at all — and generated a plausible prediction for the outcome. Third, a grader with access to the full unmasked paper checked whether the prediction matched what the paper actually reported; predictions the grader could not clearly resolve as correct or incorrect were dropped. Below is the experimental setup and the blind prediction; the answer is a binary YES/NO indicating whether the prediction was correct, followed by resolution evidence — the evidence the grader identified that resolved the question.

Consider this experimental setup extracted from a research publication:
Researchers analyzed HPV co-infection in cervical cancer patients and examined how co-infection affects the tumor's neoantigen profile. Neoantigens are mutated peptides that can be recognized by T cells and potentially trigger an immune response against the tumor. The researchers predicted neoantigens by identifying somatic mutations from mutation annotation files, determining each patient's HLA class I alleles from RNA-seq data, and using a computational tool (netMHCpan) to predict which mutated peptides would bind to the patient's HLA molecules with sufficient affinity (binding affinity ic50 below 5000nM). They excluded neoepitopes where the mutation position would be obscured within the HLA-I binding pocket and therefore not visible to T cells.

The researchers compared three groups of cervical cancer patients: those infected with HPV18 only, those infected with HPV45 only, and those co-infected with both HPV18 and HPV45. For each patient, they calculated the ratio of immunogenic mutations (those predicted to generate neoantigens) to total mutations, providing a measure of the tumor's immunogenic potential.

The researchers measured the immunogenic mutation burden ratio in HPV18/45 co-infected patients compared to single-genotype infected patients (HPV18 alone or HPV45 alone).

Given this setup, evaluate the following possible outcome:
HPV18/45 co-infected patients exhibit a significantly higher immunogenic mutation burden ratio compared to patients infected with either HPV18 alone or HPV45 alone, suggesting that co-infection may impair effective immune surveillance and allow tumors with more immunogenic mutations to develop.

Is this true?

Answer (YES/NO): NO